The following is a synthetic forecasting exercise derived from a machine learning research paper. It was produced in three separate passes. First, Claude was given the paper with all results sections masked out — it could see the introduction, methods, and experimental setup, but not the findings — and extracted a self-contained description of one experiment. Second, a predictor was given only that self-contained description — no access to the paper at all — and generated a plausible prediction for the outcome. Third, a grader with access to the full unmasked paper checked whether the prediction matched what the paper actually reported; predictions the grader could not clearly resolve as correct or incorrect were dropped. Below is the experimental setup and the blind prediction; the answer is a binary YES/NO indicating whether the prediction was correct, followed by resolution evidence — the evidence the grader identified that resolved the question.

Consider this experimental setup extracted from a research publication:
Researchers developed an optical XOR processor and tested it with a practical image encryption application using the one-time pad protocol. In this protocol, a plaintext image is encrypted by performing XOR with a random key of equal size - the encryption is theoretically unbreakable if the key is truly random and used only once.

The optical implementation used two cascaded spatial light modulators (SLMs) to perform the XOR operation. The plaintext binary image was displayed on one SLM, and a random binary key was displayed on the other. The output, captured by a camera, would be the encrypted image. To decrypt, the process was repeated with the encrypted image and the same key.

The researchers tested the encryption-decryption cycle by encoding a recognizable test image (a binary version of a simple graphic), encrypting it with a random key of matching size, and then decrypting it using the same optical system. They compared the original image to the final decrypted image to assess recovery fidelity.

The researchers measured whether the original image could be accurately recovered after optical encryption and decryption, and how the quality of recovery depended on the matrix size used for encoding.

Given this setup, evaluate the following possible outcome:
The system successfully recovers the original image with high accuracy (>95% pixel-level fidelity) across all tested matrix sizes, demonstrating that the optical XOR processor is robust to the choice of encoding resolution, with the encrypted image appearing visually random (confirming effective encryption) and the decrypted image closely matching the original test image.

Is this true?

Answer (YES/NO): NO